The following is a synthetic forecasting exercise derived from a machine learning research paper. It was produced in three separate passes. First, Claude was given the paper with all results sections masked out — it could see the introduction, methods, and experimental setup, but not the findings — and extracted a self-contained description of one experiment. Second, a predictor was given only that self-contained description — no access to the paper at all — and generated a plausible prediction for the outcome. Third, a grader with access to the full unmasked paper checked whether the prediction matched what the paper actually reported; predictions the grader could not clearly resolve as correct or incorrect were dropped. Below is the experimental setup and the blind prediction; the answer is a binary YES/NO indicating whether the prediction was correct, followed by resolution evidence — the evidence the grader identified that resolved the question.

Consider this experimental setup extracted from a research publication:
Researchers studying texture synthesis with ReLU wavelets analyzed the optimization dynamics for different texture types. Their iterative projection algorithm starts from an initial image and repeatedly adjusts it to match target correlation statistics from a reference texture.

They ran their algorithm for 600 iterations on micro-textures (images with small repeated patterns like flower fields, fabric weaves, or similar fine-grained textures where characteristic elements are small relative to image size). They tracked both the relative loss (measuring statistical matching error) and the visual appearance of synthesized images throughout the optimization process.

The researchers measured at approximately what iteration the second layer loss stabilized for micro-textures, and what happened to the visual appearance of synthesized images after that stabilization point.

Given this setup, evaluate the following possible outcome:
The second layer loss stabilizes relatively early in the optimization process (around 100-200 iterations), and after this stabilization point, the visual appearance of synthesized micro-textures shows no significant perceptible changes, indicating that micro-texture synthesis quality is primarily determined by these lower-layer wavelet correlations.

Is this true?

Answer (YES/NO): NO